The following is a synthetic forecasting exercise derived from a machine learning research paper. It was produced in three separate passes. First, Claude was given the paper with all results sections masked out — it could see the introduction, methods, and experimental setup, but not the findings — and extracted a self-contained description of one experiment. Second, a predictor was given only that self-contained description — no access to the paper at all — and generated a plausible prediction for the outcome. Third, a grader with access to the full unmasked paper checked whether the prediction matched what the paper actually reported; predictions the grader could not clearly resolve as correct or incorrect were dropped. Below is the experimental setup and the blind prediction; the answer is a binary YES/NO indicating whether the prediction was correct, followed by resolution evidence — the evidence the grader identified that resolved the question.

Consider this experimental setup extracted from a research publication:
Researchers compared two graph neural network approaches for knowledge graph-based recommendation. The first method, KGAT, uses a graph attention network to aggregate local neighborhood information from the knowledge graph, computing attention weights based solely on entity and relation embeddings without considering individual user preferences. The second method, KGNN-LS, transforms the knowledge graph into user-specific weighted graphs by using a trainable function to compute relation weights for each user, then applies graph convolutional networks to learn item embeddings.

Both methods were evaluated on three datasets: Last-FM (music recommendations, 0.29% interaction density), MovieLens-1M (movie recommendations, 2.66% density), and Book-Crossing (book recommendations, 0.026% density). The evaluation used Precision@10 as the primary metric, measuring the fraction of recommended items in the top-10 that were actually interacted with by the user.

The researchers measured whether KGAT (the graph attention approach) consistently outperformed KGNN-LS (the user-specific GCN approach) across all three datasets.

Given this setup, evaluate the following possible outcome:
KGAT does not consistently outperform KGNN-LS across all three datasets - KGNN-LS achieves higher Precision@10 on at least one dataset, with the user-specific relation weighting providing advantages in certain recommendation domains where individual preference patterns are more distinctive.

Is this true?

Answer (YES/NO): NO